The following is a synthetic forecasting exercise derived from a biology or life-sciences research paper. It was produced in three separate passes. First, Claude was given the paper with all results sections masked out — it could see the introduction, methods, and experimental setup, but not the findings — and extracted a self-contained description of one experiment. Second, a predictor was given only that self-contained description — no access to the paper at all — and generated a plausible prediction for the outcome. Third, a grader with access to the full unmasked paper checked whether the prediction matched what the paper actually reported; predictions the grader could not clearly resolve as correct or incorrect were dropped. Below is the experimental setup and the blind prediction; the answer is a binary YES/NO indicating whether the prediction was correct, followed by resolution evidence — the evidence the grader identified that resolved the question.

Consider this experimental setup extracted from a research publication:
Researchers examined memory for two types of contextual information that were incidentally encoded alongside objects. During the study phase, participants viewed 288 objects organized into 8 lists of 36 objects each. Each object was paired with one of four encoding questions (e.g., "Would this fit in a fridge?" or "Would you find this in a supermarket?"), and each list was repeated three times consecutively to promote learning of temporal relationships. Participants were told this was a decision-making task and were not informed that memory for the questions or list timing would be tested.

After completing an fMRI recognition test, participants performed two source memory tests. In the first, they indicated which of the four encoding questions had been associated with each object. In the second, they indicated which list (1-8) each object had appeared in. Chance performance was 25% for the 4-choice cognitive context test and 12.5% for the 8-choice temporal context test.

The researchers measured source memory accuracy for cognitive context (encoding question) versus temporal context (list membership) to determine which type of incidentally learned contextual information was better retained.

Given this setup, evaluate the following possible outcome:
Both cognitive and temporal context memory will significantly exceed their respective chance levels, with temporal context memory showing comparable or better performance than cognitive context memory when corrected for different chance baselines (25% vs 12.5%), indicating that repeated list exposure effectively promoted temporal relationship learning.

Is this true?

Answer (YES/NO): NO